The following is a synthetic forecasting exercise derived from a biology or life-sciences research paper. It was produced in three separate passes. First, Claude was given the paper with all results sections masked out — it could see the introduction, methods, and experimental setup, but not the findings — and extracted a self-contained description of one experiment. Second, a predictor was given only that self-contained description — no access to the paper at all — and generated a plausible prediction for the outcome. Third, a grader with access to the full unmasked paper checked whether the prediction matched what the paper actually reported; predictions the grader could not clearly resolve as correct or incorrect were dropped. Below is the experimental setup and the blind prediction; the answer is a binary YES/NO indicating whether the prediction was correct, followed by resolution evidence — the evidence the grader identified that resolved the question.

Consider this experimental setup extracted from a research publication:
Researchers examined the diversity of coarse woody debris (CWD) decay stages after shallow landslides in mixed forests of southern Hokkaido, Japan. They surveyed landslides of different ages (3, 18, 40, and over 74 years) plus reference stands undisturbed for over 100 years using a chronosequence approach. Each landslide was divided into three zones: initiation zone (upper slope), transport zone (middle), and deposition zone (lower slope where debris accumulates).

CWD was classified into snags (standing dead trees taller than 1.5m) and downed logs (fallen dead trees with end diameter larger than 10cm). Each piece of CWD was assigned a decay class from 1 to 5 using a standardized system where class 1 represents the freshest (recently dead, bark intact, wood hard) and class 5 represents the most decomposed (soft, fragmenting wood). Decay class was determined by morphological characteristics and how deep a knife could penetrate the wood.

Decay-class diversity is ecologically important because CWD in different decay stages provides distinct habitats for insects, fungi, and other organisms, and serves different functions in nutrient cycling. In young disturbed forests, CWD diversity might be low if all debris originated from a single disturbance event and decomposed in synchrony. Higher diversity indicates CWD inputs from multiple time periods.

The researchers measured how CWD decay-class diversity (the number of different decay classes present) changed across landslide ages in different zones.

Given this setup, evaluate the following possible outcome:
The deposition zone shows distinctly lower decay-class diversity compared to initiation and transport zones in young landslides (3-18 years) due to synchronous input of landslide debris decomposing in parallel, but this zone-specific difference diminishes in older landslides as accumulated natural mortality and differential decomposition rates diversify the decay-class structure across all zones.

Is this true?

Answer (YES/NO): NO